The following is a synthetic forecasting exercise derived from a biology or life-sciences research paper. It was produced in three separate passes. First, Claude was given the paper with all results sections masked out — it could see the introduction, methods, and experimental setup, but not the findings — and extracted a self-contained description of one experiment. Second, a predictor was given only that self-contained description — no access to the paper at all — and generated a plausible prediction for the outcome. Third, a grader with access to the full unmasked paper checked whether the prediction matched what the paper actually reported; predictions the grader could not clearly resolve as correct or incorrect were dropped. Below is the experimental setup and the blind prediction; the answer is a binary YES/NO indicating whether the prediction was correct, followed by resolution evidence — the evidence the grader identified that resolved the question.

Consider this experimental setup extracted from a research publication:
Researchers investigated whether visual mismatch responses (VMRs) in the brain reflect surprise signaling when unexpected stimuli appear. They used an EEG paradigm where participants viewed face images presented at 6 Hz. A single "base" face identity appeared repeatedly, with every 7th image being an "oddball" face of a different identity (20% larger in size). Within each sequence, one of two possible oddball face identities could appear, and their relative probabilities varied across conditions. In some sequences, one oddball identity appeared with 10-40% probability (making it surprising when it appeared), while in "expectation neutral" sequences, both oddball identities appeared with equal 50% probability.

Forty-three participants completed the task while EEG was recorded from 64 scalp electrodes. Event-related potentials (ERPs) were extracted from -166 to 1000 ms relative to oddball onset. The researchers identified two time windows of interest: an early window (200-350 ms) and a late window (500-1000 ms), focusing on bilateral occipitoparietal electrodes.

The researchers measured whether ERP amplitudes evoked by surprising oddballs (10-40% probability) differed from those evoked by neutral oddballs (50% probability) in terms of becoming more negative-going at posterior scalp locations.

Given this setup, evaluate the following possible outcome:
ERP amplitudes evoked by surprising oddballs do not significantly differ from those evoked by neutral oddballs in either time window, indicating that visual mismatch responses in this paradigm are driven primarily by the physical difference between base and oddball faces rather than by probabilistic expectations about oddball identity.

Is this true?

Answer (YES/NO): NO